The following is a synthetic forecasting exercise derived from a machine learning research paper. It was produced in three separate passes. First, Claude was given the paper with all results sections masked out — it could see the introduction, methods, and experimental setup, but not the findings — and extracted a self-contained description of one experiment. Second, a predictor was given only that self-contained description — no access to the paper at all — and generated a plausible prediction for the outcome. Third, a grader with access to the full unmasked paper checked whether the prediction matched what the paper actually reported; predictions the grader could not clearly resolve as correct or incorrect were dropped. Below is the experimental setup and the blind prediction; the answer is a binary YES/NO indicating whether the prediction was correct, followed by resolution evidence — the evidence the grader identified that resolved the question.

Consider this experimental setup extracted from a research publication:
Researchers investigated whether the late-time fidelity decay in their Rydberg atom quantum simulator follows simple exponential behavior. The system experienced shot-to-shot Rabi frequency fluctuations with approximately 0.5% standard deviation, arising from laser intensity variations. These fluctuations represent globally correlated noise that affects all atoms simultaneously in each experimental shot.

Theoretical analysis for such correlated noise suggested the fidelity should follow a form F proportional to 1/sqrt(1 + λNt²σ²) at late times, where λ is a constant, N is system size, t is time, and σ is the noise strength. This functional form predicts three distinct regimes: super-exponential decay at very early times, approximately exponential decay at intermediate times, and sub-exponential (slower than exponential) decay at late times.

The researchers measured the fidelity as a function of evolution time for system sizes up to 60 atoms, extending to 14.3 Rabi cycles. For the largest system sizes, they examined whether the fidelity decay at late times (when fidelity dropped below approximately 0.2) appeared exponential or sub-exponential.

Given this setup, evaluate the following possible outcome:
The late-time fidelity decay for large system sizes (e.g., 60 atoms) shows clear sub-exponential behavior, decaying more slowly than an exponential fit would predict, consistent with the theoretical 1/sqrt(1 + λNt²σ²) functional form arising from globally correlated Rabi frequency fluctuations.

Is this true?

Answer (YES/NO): YES